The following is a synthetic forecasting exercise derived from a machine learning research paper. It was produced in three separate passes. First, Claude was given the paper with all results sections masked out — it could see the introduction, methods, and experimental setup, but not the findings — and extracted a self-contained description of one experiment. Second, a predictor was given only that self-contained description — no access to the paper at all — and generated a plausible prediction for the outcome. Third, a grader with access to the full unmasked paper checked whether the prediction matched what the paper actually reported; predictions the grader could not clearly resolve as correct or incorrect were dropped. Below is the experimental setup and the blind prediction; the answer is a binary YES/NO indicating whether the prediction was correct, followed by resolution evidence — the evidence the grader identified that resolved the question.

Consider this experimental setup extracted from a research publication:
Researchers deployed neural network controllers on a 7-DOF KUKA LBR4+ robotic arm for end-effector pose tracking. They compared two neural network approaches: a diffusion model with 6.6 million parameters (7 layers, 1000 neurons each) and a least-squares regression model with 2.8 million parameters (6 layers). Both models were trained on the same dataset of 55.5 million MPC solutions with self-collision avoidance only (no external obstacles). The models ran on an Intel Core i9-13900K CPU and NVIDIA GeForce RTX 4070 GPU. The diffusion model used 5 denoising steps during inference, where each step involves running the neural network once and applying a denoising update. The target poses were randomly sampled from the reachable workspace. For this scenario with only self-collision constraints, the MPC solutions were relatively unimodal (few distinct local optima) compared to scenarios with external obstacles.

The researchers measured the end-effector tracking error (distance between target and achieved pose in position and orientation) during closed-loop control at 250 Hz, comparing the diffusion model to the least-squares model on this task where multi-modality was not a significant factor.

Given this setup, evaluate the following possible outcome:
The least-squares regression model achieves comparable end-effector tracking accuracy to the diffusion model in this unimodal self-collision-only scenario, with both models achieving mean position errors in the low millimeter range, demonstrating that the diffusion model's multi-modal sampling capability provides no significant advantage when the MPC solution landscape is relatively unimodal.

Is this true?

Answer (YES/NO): NO